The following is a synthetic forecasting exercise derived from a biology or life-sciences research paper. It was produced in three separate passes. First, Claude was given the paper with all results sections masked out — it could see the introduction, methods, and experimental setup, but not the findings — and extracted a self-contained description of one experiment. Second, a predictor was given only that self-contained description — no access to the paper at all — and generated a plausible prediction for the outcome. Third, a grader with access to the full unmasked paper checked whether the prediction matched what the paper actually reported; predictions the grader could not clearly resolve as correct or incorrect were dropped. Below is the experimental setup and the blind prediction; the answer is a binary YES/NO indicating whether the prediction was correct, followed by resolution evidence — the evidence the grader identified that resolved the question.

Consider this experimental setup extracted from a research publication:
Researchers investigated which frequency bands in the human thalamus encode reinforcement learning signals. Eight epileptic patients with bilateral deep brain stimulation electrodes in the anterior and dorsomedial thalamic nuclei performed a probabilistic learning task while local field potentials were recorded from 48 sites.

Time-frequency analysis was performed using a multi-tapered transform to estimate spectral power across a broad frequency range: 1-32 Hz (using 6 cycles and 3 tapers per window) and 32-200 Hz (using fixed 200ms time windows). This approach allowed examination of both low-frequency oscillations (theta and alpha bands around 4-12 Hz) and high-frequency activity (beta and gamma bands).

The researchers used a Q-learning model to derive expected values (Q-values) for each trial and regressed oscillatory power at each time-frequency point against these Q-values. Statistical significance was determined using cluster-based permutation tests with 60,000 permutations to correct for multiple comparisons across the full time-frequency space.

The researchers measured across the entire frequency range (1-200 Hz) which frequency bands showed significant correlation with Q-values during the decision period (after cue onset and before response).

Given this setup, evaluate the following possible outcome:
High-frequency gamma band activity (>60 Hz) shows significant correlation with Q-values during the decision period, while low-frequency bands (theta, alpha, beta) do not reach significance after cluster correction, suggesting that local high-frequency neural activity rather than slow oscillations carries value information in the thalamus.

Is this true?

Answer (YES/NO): NO